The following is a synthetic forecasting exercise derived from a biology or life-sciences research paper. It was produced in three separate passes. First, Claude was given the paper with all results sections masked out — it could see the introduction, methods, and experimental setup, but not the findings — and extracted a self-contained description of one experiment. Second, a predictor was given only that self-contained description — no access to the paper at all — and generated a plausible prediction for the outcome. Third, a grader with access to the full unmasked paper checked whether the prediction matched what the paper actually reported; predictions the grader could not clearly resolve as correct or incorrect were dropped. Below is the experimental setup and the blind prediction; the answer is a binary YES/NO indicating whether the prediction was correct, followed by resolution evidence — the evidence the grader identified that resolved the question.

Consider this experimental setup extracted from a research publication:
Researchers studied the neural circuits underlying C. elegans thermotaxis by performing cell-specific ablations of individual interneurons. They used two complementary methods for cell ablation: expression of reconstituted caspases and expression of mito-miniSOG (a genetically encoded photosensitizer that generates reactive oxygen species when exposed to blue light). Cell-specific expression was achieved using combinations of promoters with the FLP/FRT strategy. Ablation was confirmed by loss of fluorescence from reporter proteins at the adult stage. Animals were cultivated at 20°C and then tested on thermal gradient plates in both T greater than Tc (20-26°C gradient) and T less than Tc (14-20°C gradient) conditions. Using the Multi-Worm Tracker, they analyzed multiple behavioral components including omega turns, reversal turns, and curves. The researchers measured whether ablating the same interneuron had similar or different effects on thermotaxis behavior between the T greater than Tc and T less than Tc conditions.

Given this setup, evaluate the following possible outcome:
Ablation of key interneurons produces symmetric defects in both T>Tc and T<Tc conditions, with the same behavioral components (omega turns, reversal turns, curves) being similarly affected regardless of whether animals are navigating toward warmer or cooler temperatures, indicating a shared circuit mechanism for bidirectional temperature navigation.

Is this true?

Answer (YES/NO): NO